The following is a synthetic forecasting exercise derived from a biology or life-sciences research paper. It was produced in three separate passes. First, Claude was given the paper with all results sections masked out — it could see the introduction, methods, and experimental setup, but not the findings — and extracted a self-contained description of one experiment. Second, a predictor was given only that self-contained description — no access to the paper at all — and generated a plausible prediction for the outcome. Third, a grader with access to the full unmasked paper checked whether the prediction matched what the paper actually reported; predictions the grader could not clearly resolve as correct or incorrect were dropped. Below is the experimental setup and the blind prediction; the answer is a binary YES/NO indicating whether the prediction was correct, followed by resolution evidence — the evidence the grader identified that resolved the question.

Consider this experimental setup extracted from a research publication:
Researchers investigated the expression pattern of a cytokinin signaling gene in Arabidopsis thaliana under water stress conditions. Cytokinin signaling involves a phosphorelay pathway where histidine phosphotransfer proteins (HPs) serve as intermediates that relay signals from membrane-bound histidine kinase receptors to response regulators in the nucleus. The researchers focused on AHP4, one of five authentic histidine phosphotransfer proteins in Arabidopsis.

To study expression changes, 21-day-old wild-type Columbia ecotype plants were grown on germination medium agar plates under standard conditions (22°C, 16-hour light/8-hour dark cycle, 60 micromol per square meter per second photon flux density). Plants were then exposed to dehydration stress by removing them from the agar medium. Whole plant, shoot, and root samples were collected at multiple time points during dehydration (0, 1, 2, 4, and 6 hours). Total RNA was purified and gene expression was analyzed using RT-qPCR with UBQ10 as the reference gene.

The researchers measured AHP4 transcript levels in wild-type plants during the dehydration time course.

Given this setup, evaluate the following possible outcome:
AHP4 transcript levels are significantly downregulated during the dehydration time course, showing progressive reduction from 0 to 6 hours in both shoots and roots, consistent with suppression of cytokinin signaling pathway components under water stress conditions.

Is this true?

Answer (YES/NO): NO